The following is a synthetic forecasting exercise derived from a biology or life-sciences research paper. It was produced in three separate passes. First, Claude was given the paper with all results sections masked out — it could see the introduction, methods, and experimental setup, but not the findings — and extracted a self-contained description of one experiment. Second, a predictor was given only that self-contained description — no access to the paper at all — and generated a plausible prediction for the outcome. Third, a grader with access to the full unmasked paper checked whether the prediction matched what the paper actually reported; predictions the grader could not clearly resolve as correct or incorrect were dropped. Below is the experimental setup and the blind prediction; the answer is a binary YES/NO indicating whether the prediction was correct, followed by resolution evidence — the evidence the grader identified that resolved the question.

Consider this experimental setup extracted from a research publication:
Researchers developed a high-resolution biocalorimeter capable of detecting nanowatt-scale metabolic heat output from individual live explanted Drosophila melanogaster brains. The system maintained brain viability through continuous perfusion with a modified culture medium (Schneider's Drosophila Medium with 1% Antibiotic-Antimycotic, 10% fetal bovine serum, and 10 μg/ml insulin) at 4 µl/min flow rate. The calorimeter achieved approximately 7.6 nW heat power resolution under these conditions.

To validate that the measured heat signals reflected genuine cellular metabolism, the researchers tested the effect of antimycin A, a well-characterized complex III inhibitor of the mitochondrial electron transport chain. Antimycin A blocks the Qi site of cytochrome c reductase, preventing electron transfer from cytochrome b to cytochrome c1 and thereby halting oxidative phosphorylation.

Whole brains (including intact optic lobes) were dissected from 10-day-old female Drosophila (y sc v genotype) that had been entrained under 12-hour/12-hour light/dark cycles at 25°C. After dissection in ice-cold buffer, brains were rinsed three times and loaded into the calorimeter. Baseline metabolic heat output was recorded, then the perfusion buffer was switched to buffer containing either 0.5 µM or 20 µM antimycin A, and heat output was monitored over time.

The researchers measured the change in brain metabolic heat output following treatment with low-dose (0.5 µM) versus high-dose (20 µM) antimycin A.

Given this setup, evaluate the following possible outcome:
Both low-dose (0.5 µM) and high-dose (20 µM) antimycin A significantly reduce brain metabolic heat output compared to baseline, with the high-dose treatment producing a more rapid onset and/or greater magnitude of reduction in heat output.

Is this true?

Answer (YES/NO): YES